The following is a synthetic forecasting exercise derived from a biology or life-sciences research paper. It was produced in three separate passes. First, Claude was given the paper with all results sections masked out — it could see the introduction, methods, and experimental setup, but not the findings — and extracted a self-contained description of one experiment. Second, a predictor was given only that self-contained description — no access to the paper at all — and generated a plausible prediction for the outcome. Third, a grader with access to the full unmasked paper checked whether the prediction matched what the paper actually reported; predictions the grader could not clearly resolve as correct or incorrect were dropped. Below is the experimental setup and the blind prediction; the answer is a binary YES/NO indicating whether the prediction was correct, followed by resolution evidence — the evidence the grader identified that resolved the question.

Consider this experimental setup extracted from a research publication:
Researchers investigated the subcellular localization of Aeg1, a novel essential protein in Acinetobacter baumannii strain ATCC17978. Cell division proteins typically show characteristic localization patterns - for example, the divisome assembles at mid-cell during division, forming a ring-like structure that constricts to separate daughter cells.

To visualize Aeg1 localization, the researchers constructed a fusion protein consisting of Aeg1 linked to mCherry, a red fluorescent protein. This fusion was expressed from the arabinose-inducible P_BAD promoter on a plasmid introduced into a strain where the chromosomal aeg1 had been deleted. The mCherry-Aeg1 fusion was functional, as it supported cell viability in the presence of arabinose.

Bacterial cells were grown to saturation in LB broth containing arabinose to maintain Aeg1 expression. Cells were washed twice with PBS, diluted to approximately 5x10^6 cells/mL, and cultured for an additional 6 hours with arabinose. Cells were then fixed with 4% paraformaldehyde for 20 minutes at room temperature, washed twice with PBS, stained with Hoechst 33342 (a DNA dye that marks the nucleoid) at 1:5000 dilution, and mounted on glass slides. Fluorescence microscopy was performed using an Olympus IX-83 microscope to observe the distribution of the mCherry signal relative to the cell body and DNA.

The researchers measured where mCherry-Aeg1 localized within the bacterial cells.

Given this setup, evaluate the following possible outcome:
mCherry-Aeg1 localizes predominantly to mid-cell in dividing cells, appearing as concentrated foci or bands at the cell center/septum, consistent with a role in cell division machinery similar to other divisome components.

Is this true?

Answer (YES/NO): YES